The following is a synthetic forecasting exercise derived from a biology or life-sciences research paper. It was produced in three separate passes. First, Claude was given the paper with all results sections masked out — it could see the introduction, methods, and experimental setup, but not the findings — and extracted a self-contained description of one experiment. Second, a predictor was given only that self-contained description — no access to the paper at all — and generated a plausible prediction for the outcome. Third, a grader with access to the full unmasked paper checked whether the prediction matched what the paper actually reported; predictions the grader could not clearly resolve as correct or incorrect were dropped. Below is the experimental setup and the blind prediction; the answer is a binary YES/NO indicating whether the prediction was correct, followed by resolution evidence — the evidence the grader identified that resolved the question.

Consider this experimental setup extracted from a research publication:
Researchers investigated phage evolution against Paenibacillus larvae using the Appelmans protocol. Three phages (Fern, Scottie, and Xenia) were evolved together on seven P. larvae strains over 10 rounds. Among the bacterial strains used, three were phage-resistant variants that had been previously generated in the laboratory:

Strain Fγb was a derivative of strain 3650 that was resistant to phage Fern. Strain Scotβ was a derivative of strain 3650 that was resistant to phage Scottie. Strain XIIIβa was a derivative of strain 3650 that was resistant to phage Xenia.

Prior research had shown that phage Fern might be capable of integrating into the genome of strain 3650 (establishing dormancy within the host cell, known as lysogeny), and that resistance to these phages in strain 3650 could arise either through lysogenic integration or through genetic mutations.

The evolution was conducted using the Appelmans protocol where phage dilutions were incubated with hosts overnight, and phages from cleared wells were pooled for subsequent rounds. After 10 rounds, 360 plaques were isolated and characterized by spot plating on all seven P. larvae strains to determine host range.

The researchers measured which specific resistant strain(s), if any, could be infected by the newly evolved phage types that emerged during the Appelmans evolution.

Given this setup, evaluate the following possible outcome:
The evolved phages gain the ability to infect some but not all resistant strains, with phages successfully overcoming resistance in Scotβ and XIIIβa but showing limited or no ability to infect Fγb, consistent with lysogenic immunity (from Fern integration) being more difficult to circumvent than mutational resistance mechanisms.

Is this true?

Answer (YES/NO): NO